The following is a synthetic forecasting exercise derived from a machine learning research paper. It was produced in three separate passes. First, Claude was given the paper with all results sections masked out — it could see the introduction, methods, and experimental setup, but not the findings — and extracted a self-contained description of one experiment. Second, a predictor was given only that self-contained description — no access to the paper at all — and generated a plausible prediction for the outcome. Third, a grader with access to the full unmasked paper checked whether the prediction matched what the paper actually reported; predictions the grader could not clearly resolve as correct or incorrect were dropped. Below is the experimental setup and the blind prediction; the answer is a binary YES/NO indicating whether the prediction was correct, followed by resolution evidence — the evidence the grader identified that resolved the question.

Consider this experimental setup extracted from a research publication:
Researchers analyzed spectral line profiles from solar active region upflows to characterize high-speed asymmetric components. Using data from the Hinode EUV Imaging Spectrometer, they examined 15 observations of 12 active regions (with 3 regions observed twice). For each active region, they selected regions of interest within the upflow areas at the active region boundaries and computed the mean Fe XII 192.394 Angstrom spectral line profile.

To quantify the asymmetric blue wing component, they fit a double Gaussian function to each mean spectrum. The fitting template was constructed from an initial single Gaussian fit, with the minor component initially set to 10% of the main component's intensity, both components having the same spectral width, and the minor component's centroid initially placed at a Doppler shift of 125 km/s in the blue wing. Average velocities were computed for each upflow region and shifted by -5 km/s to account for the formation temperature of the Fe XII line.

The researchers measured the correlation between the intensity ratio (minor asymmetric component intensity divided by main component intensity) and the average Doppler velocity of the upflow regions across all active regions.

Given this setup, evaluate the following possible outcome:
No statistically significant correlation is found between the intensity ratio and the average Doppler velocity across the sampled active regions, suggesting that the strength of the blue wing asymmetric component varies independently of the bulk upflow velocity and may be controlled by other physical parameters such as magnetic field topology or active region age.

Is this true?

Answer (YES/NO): NO